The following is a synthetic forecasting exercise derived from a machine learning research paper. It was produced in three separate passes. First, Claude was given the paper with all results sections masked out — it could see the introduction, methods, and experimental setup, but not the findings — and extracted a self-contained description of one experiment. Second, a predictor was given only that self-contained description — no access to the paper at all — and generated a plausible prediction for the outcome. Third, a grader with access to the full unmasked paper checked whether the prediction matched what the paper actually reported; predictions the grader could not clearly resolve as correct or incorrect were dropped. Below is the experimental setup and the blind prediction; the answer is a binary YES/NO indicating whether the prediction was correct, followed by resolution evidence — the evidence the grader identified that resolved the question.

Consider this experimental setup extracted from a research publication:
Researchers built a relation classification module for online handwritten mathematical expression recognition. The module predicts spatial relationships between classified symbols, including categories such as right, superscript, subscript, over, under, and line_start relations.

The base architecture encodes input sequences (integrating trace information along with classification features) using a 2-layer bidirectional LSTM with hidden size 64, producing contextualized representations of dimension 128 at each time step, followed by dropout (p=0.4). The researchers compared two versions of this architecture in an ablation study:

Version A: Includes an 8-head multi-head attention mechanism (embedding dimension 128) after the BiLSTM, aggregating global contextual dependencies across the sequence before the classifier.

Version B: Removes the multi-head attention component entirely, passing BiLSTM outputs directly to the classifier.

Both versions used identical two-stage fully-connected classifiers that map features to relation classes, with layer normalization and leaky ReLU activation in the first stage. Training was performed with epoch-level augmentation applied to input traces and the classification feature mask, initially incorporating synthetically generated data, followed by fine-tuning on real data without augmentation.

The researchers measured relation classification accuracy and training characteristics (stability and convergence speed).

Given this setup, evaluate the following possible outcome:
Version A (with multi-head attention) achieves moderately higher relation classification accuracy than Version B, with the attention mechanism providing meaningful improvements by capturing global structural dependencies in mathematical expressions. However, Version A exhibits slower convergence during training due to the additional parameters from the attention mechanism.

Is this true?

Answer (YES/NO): NO